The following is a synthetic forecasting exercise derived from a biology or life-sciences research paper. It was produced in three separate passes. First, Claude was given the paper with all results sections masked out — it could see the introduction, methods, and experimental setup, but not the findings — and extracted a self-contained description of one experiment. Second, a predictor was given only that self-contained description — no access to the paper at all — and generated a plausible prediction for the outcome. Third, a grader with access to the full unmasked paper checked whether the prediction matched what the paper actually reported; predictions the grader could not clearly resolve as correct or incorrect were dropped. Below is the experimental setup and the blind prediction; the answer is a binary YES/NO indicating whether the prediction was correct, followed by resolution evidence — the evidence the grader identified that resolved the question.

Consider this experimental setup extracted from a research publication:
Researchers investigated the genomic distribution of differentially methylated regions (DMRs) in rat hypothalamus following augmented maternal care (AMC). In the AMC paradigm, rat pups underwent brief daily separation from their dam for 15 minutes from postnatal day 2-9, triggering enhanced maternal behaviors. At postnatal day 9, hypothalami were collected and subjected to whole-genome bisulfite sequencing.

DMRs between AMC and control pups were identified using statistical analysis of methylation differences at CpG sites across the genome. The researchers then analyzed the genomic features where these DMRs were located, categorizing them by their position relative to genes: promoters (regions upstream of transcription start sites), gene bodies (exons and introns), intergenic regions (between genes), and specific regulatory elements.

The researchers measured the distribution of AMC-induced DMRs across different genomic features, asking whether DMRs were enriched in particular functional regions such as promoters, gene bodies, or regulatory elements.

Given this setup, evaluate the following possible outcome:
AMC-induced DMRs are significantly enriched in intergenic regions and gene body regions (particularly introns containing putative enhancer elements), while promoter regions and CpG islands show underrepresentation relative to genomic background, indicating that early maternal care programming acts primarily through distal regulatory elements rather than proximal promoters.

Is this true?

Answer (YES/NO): NO